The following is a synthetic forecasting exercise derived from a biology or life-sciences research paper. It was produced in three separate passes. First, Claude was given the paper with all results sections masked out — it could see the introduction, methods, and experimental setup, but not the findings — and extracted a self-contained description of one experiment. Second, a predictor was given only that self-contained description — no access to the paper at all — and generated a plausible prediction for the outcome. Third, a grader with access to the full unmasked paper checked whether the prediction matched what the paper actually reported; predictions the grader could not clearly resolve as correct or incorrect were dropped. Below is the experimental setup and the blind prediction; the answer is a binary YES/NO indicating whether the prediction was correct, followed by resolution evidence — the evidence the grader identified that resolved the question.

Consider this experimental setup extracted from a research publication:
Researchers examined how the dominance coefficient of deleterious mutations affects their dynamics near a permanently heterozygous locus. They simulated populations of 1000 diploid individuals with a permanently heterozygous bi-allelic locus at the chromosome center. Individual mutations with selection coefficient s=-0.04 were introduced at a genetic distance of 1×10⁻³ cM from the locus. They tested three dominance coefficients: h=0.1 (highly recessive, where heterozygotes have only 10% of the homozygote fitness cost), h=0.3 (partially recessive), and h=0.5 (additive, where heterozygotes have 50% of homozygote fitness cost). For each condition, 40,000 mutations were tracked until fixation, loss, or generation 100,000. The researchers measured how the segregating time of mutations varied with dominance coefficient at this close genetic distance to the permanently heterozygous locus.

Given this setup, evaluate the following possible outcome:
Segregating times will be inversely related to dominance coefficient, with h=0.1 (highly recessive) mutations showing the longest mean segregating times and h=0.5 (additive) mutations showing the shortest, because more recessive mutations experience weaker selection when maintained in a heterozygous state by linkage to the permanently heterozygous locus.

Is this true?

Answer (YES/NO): YES